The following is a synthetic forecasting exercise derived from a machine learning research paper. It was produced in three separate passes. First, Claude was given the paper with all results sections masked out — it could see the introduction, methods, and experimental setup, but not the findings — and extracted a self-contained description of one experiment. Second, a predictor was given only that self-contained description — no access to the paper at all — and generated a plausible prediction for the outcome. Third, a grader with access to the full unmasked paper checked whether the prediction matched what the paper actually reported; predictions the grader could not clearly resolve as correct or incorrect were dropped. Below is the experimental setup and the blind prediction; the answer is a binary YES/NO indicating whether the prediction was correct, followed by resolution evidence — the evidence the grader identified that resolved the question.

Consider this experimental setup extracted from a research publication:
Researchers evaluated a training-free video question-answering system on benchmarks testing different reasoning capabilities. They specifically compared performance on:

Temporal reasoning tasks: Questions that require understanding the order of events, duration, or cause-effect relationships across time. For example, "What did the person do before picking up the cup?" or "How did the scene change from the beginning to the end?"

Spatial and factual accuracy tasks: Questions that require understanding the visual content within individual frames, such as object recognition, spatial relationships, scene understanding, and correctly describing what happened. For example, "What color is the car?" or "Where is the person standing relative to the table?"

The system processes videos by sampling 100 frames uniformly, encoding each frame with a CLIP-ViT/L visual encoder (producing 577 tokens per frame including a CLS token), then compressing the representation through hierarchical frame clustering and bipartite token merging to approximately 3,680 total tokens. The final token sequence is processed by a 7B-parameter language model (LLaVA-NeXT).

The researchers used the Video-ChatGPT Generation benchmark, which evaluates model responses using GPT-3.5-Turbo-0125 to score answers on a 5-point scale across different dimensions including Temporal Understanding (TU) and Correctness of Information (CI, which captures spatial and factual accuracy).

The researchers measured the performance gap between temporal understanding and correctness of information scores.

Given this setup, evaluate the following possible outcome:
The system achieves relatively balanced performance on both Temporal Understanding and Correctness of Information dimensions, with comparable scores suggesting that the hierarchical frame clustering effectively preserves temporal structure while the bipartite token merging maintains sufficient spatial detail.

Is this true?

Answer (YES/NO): NO